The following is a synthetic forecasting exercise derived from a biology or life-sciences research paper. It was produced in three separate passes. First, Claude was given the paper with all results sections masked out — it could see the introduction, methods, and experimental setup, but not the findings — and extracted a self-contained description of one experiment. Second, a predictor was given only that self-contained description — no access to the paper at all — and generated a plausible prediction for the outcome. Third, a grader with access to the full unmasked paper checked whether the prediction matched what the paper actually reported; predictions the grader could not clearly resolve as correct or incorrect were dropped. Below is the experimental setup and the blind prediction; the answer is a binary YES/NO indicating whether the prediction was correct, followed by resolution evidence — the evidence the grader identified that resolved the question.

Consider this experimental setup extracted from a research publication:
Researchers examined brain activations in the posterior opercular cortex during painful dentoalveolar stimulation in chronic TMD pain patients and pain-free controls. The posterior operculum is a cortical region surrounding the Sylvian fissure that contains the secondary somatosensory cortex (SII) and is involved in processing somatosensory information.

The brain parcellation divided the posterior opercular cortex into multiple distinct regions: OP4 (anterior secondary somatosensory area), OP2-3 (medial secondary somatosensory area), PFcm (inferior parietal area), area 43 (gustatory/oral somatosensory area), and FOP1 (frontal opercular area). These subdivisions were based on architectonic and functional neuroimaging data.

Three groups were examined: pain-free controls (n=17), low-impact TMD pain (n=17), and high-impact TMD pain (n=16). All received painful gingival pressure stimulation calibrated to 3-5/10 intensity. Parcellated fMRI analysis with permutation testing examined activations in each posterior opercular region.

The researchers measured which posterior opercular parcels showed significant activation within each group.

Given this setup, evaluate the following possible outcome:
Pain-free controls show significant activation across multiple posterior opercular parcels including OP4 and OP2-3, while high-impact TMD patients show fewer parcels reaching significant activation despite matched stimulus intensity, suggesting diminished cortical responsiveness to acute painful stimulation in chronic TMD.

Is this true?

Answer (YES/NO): NO